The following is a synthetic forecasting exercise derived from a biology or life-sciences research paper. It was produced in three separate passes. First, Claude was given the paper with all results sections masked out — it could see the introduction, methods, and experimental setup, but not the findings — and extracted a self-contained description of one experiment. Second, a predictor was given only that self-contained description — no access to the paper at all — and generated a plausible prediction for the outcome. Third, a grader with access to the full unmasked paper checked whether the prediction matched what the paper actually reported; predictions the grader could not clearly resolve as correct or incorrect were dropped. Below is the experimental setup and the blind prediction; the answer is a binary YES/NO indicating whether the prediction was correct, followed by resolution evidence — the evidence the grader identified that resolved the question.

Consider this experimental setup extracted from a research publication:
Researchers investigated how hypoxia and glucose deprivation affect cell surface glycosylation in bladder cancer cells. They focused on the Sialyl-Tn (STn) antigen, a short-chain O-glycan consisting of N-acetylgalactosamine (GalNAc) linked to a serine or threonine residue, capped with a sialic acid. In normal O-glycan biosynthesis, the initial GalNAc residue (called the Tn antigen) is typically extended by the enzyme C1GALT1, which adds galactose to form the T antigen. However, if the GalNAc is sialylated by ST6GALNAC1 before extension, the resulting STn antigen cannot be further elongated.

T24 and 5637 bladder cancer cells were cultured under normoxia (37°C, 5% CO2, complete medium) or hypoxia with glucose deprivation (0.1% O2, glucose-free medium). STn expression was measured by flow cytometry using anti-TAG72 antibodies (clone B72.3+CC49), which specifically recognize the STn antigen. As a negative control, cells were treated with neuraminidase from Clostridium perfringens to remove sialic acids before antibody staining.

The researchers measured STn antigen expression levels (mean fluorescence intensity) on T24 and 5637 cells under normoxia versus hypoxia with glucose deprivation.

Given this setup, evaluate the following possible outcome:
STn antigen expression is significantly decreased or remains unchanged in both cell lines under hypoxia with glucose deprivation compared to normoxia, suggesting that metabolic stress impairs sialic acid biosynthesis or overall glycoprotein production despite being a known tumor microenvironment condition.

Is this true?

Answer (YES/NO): YES